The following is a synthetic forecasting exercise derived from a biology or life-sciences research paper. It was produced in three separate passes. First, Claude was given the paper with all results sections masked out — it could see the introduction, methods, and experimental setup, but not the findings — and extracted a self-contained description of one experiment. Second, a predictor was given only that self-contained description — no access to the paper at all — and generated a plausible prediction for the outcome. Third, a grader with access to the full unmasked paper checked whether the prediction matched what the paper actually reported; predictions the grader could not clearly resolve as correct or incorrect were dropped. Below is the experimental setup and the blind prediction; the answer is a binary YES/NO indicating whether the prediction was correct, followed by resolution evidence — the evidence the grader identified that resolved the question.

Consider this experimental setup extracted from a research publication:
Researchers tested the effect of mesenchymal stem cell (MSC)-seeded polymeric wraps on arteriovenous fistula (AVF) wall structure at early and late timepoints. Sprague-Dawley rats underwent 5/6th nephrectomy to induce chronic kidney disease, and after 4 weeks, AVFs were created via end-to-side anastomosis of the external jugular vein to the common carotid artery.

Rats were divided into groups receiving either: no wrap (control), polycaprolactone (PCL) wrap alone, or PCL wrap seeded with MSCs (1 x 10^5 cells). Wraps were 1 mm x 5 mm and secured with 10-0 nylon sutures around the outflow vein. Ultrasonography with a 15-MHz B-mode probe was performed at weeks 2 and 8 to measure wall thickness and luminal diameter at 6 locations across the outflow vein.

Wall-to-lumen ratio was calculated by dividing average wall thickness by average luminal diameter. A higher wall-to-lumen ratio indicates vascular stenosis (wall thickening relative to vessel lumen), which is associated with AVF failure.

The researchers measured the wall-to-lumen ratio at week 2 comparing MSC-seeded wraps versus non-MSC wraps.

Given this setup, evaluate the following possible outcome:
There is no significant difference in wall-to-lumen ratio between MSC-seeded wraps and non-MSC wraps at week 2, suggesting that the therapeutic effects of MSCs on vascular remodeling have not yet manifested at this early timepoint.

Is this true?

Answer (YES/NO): YES